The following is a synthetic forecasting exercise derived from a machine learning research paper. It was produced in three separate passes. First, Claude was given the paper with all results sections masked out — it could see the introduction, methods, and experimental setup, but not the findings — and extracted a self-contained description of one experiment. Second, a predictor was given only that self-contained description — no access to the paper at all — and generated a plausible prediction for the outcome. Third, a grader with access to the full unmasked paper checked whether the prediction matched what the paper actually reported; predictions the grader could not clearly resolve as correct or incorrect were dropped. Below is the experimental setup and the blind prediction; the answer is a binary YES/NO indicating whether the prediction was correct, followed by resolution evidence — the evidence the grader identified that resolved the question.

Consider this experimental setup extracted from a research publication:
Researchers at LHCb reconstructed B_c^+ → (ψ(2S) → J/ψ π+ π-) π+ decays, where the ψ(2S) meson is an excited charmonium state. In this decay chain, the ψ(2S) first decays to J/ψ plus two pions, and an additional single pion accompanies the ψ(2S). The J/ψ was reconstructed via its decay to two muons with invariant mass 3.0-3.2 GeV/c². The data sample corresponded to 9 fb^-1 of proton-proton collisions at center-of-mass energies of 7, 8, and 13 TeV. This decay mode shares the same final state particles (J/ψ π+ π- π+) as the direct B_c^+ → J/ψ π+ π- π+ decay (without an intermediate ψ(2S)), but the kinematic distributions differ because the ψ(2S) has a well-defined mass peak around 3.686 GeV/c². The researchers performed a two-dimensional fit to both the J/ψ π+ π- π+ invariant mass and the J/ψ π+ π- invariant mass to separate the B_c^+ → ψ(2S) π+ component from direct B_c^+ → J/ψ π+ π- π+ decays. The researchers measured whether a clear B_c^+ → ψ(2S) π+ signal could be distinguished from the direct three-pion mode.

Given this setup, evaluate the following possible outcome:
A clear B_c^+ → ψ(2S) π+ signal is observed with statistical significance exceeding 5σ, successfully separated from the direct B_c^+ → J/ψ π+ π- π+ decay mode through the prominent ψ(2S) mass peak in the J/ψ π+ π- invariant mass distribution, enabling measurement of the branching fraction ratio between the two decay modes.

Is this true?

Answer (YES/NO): YES